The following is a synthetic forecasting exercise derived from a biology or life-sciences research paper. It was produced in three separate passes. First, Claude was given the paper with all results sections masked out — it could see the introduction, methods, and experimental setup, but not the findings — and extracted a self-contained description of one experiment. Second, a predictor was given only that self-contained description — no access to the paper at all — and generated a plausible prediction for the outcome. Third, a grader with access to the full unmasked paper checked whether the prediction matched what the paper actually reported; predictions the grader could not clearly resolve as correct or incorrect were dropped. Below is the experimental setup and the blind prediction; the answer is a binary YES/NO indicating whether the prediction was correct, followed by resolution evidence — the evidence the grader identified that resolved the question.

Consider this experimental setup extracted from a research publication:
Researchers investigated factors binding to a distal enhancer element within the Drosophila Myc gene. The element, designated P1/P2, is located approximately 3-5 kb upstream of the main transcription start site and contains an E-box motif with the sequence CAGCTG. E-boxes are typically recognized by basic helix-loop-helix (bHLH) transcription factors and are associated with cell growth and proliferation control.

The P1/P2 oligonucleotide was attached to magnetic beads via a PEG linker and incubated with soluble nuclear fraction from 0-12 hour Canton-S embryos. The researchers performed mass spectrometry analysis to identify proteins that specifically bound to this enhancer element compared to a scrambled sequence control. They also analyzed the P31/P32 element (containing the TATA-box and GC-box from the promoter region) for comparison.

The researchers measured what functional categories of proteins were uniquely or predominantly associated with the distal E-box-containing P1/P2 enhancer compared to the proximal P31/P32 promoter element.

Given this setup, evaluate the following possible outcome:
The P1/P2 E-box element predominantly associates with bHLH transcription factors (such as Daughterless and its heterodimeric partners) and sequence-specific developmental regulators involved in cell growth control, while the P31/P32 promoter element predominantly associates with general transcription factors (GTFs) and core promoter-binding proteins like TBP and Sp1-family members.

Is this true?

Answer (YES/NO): NO